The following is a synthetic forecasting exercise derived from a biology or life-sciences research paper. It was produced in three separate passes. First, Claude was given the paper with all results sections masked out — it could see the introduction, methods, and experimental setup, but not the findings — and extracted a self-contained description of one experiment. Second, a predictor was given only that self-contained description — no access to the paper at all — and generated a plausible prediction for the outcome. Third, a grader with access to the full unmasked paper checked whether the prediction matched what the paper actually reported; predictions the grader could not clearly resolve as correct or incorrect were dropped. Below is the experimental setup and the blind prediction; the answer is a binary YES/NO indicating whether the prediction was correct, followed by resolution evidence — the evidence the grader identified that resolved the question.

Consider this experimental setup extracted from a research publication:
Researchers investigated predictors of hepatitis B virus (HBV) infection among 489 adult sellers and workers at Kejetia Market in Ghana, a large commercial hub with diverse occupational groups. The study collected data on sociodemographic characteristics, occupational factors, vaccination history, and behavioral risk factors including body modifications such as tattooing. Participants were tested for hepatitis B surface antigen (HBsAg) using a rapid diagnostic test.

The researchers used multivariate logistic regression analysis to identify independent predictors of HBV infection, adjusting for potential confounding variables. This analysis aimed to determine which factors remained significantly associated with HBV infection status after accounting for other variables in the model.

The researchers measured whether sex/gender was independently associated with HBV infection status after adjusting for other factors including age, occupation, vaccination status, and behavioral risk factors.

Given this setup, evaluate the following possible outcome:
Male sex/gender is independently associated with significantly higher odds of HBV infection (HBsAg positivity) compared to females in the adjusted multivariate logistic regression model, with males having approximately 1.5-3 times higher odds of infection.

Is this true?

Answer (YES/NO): YES